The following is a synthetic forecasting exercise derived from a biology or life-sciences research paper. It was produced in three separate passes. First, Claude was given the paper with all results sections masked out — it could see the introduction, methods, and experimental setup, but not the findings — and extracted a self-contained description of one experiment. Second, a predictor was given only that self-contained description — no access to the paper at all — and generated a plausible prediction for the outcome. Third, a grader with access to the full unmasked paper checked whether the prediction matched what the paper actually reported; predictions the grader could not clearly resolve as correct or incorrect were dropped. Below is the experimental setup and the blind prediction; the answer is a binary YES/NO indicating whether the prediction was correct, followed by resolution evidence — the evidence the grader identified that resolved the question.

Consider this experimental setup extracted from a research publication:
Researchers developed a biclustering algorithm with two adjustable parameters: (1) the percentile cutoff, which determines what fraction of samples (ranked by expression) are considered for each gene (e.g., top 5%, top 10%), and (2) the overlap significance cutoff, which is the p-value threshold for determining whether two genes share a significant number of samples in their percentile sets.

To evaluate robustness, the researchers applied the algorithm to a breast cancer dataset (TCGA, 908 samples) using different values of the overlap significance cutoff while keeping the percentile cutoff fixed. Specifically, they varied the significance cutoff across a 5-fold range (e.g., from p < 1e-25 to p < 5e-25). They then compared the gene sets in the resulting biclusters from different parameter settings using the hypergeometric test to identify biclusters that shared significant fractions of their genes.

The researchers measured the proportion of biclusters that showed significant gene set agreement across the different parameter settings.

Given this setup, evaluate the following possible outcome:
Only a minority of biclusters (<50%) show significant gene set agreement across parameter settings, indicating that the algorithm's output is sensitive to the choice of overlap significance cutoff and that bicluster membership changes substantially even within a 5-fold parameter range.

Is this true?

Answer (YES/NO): NO